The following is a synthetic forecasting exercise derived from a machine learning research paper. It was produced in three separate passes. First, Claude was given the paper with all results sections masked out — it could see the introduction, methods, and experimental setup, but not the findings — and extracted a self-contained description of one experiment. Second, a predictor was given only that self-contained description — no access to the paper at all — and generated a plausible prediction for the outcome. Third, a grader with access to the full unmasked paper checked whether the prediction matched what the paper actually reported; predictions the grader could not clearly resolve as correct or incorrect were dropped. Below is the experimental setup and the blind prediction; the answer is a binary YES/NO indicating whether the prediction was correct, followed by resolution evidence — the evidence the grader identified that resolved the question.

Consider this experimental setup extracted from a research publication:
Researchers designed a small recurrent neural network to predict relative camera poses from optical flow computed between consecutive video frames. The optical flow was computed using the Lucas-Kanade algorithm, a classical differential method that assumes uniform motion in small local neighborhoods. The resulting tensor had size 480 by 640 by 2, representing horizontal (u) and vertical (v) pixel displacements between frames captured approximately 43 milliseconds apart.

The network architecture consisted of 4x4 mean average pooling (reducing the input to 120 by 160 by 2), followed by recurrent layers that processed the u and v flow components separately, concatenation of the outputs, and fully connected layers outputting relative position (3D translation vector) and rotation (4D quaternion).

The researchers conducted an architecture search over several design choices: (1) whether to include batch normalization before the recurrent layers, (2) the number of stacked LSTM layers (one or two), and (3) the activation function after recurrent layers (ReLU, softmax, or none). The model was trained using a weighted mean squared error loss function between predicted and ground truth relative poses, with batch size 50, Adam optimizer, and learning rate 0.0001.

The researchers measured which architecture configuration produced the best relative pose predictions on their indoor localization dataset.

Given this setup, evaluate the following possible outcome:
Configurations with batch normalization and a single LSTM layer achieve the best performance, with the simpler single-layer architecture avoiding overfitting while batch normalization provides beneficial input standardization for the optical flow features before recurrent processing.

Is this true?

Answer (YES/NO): NO